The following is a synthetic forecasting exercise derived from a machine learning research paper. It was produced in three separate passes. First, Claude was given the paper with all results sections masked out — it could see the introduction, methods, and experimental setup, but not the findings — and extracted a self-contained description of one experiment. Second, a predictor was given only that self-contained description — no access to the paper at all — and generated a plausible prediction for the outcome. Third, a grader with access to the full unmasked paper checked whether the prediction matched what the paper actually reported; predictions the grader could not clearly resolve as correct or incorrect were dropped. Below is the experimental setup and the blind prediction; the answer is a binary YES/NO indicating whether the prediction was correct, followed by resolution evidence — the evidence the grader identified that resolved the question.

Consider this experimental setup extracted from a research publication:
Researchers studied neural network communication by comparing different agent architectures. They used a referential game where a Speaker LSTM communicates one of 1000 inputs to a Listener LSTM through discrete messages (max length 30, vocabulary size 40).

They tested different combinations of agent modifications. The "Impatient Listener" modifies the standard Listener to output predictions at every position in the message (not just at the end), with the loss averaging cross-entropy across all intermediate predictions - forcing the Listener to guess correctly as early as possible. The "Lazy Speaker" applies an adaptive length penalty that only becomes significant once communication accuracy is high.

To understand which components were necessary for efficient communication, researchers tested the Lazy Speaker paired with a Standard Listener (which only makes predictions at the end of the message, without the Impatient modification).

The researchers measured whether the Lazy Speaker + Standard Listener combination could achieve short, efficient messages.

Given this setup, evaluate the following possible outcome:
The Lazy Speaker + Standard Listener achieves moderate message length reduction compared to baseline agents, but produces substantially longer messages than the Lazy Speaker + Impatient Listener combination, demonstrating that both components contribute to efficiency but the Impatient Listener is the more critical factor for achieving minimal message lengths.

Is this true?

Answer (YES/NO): NO